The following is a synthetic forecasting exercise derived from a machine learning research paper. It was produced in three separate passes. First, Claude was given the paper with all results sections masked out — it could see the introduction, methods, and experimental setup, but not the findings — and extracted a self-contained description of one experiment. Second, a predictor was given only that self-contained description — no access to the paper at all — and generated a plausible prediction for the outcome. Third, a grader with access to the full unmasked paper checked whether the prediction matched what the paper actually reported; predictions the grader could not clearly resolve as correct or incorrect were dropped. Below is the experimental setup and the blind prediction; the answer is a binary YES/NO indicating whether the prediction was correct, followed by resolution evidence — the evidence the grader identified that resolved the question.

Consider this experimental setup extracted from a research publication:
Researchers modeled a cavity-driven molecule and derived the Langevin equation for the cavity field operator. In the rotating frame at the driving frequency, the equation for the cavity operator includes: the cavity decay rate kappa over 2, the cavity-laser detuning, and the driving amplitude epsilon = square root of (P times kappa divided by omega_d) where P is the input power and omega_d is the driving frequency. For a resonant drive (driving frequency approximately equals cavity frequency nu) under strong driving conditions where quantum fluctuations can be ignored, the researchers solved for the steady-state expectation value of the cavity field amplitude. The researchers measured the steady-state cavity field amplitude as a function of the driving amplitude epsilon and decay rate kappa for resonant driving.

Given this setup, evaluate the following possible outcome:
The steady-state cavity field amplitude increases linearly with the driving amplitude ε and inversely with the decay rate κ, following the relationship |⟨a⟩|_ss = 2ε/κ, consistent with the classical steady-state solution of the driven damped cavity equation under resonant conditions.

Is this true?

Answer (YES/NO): YES